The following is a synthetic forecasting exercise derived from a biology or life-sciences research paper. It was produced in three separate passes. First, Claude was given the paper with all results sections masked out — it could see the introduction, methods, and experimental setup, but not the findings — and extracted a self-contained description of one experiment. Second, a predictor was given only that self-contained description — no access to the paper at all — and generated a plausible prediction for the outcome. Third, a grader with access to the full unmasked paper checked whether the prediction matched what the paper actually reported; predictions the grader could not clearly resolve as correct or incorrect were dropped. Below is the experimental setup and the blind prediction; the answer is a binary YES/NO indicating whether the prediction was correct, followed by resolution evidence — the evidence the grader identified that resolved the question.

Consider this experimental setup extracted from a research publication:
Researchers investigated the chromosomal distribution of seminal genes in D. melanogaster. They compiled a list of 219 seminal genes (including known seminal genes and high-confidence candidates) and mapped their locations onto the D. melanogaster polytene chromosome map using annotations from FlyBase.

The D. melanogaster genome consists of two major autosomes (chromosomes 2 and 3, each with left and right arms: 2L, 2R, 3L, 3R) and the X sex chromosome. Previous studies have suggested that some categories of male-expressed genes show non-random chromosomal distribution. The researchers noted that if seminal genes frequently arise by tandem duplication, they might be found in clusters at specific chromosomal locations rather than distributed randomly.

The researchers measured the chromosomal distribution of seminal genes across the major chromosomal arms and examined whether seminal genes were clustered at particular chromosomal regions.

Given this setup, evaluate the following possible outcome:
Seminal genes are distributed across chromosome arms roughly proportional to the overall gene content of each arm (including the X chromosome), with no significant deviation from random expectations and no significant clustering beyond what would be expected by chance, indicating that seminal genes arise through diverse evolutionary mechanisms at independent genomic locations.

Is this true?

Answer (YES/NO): NO